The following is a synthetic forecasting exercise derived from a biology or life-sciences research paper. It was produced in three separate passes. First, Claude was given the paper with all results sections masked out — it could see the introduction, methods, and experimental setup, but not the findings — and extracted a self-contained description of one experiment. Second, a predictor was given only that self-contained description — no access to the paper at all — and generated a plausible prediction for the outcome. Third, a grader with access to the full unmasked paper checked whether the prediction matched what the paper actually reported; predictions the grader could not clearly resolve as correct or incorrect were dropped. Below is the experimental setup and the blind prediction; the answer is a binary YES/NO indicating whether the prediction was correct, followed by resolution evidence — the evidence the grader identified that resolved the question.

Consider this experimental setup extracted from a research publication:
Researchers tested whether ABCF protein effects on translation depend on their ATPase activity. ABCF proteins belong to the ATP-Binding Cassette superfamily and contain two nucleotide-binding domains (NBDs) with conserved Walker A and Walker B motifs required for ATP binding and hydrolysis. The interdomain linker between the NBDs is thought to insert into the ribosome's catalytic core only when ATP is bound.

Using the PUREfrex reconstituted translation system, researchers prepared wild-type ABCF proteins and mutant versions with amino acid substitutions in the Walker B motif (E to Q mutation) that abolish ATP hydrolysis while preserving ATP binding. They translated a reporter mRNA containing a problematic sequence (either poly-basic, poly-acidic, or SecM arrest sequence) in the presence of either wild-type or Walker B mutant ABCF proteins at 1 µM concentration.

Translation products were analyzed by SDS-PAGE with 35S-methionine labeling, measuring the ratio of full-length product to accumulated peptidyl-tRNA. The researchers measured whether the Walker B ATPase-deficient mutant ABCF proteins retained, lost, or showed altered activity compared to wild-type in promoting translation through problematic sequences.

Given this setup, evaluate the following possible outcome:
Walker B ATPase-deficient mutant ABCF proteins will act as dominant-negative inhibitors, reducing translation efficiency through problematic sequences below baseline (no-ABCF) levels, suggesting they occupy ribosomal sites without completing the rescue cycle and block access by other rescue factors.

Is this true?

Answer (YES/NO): YES